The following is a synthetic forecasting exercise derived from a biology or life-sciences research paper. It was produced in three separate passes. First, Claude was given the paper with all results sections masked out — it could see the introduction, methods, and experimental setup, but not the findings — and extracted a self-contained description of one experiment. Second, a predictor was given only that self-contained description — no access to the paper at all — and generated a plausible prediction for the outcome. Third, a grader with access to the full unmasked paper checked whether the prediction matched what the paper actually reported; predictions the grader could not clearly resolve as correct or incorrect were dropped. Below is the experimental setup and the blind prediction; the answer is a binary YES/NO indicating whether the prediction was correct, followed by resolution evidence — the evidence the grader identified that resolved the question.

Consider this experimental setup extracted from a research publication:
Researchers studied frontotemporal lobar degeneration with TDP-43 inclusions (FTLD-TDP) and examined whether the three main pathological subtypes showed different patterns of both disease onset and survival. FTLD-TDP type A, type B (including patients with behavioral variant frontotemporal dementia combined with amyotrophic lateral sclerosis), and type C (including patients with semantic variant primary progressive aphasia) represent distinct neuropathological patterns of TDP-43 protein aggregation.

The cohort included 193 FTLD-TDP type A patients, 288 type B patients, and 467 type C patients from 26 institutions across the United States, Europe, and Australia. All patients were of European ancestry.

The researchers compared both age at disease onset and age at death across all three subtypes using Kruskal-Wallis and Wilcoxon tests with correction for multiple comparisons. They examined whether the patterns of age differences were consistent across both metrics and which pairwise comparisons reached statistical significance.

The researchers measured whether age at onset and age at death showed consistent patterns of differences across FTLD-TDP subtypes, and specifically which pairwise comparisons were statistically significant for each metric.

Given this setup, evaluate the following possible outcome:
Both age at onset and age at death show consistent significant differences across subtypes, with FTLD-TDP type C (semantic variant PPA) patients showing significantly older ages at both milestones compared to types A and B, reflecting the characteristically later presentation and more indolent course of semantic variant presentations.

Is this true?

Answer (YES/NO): NO